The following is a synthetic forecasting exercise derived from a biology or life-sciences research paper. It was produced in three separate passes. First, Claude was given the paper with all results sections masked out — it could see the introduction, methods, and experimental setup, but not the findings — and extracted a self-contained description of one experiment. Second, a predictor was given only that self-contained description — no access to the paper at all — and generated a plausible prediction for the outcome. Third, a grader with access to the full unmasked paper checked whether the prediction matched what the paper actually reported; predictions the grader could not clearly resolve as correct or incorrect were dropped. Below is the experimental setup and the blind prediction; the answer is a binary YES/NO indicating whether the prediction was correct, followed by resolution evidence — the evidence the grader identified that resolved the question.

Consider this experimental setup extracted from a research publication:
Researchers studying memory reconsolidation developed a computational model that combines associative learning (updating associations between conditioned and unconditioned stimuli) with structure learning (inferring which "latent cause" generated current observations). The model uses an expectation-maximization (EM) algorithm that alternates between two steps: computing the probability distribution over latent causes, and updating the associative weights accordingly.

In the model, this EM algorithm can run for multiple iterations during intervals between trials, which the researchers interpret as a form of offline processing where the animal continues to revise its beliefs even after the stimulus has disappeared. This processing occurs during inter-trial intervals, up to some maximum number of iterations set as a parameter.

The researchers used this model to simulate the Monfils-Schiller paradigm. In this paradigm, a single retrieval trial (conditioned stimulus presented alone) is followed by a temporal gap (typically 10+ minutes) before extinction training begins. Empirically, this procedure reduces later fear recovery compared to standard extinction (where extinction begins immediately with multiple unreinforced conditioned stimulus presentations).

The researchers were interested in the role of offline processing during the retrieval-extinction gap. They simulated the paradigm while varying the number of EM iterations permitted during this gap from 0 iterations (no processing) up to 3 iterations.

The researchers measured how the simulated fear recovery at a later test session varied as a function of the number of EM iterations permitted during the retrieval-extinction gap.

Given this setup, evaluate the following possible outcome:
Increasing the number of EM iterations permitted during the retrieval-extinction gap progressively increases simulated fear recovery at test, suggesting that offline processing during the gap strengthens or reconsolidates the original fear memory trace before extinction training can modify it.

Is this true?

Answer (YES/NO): NO